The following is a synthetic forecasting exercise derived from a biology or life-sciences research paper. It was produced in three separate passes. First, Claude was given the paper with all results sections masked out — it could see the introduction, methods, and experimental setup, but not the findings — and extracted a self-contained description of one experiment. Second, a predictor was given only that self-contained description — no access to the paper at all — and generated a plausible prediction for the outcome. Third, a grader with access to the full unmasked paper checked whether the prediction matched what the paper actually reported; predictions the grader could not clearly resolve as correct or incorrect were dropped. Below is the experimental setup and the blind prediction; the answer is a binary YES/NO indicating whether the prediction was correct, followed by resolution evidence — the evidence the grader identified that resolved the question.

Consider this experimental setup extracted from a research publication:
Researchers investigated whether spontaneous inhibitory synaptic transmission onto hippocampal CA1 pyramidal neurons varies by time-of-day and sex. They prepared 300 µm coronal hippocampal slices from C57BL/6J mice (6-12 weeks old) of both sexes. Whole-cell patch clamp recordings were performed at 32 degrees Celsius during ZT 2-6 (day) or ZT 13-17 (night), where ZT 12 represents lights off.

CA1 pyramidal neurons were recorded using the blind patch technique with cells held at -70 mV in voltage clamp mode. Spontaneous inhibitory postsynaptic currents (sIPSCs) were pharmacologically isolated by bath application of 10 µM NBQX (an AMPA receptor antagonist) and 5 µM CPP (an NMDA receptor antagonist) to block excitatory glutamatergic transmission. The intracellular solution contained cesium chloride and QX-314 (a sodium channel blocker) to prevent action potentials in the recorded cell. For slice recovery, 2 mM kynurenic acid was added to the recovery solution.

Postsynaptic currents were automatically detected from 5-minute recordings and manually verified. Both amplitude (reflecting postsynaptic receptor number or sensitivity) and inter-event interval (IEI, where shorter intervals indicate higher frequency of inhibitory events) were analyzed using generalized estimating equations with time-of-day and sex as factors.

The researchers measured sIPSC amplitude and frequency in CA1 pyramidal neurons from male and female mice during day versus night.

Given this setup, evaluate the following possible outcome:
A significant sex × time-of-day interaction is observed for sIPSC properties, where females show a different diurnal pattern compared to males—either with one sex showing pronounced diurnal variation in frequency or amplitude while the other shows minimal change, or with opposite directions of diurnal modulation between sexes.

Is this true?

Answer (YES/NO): NO